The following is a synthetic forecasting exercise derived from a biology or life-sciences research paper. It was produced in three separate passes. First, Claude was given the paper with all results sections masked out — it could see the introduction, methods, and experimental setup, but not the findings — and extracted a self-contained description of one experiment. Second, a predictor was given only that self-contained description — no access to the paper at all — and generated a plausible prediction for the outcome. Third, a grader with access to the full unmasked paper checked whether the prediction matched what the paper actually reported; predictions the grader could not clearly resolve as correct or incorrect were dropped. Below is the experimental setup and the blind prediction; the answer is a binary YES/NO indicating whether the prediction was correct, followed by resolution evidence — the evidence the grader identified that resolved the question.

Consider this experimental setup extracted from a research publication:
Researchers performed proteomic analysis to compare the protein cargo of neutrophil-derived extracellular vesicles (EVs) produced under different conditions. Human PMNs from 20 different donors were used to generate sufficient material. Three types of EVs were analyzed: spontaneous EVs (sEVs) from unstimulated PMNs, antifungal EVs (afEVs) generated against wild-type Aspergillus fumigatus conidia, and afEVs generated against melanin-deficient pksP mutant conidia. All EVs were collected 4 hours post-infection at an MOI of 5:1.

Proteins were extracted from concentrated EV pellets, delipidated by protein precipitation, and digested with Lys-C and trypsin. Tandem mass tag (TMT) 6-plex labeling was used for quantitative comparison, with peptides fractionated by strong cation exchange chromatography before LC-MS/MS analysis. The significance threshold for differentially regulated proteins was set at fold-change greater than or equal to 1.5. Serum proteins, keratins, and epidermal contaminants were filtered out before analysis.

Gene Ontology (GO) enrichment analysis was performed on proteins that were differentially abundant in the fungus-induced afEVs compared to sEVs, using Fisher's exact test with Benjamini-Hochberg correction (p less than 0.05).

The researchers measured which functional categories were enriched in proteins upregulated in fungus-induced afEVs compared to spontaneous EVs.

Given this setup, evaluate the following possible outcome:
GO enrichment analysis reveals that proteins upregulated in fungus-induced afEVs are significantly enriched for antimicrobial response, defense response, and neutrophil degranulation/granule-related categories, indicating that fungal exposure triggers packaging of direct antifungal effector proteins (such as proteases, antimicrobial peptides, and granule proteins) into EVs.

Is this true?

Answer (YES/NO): NO